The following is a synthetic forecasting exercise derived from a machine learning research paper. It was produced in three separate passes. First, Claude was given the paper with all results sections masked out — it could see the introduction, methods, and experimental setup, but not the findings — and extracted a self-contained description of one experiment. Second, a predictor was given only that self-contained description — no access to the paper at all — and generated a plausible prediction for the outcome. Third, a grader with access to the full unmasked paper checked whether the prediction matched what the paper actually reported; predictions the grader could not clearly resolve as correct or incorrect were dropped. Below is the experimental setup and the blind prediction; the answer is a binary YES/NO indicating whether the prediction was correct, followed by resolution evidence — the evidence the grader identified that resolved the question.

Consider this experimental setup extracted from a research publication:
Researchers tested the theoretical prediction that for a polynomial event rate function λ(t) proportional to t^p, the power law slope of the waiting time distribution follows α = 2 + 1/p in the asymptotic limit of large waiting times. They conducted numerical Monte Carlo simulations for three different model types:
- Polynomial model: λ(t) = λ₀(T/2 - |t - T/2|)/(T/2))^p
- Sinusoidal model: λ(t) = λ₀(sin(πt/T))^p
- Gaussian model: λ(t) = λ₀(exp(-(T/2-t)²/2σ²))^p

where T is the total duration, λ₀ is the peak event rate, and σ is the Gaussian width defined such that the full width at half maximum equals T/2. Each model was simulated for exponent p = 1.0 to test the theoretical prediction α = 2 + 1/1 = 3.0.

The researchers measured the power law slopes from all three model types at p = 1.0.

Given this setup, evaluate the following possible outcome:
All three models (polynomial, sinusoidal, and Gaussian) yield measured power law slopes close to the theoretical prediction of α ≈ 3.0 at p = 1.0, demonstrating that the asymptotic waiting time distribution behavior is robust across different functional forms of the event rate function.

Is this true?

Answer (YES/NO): YES